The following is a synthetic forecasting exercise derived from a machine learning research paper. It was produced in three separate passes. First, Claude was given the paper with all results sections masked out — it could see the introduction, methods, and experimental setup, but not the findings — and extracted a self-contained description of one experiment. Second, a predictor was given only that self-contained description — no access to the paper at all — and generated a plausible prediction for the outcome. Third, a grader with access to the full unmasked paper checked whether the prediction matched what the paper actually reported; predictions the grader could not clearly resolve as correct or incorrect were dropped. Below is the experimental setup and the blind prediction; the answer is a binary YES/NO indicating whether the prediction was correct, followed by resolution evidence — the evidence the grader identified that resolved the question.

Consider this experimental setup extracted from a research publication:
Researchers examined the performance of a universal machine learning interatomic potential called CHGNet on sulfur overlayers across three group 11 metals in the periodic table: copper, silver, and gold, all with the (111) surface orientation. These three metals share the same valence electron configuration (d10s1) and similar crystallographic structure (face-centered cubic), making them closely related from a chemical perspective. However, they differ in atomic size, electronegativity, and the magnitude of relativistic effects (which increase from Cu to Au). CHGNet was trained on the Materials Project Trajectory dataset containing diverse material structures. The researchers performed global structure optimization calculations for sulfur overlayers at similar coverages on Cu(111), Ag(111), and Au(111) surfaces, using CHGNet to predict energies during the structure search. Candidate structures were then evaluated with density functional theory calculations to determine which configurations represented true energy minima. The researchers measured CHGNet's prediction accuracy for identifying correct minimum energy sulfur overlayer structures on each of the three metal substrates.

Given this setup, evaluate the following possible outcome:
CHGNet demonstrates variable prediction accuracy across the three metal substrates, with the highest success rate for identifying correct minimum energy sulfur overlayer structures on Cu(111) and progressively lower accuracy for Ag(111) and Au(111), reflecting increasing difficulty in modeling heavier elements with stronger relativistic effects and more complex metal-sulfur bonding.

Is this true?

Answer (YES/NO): NO